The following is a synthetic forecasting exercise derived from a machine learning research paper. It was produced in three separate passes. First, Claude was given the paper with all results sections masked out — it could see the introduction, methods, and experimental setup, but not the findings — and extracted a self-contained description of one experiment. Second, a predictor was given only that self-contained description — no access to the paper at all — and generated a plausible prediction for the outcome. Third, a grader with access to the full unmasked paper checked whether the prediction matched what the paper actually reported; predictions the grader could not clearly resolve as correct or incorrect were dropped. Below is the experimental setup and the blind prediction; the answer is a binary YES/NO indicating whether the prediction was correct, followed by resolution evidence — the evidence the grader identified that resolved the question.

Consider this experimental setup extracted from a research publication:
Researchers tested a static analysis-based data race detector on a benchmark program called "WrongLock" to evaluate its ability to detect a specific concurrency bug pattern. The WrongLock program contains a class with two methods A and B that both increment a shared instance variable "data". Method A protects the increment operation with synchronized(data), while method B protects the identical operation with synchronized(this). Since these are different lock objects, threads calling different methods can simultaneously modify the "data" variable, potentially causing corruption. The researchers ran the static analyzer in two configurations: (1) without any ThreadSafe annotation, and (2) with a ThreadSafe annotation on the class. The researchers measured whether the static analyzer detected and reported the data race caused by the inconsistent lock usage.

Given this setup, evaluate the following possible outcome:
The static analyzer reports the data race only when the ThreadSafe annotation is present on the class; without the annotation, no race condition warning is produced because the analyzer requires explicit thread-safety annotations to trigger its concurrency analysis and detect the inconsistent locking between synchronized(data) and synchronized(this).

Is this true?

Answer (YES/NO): NO